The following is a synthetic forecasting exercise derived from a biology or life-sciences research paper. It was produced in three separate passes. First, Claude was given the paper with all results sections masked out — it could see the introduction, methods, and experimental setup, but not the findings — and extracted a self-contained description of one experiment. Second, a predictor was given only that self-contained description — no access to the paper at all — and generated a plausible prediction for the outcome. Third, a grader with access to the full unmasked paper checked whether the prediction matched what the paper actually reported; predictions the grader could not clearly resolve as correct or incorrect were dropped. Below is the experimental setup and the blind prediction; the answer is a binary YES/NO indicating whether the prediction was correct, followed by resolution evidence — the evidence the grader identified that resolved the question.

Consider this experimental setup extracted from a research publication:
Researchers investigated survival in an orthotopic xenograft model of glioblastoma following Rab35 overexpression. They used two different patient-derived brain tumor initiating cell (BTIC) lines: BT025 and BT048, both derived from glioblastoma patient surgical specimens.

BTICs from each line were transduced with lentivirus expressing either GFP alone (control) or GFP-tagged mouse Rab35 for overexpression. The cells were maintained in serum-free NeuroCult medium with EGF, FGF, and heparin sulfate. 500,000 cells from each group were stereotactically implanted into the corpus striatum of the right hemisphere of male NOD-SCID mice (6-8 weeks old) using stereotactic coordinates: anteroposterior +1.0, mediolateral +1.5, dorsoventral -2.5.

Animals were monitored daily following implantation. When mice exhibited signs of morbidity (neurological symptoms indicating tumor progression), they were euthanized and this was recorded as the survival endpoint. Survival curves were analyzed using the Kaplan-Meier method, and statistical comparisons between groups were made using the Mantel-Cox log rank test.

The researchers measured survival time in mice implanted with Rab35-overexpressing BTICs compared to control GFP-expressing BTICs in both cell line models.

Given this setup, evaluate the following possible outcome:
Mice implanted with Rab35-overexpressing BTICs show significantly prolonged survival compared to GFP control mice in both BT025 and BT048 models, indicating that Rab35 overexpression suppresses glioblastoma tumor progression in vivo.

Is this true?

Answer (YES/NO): NO